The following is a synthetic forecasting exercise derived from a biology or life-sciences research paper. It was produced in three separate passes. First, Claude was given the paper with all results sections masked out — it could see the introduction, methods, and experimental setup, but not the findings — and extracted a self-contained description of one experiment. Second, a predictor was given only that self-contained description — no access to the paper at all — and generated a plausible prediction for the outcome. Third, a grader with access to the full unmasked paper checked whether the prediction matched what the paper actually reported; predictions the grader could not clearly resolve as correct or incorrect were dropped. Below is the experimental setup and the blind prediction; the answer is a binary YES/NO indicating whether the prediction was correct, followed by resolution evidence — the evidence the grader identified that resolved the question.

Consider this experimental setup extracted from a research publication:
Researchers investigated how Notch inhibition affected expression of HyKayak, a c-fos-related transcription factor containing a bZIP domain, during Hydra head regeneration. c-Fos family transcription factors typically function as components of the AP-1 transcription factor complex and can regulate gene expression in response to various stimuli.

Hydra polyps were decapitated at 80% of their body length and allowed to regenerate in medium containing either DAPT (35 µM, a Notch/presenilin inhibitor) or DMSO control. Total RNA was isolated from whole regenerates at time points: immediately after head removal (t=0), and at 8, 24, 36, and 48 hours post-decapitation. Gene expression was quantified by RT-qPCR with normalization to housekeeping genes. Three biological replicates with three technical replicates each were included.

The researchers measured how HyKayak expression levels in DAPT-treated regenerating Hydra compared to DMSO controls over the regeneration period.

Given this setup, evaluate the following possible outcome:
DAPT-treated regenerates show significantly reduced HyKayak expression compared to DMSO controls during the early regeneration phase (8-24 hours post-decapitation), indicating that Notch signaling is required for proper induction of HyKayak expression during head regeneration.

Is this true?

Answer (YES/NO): NO